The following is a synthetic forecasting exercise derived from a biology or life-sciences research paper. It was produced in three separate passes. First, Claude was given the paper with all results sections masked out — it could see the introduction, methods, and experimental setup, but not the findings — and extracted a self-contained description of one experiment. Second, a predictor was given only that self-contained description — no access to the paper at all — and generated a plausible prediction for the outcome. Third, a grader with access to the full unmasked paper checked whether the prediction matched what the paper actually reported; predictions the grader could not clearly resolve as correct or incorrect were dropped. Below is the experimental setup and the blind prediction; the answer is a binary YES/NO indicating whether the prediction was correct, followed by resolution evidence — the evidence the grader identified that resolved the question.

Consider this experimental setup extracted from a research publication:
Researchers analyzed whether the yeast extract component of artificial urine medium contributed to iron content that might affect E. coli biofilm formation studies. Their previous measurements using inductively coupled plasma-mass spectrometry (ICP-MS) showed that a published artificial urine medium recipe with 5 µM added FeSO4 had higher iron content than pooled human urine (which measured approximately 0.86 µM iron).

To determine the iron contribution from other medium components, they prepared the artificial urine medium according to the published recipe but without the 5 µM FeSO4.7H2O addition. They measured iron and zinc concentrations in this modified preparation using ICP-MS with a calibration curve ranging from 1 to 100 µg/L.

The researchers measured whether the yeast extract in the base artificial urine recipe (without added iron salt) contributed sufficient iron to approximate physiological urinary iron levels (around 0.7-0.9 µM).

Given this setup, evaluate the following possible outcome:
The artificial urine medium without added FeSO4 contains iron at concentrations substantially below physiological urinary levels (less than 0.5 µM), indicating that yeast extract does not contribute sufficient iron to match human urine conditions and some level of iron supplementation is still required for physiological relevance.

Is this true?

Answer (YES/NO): NO